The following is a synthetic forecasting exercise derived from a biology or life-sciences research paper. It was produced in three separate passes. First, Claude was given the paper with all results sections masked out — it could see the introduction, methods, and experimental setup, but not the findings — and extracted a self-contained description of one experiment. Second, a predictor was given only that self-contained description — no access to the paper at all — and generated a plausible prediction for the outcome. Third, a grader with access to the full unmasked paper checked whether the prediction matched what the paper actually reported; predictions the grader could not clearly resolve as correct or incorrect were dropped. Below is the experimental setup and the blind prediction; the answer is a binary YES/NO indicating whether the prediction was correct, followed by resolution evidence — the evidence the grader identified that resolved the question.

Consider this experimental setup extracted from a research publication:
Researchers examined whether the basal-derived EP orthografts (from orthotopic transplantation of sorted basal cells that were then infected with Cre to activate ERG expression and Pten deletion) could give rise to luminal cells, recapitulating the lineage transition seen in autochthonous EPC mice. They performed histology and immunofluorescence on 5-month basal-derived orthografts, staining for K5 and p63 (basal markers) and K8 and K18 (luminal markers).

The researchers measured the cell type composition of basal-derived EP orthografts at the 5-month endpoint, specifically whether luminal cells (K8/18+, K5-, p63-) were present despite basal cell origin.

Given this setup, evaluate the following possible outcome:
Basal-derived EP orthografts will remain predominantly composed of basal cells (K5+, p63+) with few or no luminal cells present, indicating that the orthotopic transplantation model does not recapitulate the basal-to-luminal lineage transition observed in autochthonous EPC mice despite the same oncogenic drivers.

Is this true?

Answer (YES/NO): NO